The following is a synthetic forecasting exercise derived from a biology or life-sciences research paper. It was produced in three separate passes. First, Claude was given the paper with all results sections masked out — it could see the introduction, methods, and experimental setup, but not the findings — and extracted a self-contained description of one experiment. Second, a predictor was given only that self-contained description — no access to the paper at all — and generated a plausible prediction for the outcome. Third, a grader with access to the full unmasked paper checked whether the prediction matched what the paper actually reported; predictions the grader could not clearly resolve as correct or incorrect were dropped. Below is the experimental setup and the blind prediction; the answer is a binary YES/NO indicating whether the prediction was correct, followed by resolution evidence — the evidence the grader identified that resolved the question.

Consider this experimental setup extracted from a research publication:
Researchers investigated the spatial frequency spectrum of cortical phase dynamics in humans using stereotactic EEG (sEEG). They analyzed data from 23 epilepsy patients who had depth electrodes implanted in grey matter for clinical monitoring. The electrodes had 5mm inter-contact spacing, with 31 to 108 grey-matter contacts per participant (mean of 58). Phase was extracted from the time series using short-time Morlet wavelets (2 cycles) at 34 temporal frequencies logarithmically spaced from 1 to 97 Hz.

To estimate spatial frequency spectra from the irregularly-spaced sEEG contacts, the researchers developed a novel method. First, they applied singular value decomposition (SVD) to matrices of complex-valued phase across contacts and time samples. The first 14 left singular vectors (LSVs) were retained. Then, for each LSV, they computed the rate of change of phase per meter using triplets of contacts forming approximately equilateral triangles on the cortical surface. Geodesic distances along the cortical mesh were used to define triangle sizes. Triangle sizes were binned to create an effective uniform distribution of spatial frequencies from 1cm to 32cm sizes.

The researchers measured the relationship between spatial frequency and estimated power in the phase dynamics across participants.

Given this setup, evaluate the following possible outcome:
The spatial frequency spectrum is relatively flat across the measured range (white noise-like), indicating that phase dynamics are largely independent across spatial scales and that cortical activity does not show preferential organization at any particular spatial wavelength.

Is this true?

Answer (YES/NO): NO